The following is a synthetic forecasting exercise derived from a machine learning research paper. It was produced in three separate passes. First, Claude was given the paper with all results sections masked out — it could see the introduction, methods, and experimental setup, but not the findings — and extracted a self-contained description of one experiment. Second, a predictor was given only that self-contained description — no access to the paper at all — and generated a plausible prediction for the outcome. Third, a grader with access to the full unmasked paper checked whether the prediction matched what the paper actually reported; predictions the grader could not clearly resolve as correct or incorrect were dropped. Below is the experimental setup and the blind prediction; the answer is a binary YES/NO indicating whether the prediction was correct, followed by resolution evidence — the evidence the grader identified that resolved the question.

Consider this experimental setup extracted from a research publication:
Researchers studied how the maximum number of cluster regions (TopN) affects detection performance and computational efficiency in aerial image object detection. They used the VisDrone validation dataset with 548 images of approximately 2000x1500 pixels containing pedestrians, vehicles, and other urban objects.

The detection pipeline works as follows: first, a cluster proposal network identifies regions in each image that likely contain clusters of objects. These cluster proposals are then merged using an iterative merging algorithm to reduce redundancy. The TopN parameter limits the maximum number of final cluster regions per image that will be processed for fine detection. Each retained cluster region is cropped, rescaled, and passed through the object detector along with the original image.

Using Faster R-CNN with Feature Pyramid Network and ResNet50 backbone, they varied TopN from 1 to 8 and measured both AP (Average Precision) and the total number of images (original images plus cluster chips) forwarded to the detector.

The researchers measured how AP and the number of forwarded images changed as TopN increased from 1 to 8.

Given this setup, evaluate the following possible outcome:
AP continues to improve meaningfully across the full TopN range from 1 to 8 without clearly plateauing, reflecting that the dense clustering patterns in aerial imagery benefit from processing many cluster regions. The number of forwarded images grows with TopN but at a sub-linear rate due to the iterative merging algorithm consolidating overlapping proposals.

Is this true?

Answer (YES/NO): NO